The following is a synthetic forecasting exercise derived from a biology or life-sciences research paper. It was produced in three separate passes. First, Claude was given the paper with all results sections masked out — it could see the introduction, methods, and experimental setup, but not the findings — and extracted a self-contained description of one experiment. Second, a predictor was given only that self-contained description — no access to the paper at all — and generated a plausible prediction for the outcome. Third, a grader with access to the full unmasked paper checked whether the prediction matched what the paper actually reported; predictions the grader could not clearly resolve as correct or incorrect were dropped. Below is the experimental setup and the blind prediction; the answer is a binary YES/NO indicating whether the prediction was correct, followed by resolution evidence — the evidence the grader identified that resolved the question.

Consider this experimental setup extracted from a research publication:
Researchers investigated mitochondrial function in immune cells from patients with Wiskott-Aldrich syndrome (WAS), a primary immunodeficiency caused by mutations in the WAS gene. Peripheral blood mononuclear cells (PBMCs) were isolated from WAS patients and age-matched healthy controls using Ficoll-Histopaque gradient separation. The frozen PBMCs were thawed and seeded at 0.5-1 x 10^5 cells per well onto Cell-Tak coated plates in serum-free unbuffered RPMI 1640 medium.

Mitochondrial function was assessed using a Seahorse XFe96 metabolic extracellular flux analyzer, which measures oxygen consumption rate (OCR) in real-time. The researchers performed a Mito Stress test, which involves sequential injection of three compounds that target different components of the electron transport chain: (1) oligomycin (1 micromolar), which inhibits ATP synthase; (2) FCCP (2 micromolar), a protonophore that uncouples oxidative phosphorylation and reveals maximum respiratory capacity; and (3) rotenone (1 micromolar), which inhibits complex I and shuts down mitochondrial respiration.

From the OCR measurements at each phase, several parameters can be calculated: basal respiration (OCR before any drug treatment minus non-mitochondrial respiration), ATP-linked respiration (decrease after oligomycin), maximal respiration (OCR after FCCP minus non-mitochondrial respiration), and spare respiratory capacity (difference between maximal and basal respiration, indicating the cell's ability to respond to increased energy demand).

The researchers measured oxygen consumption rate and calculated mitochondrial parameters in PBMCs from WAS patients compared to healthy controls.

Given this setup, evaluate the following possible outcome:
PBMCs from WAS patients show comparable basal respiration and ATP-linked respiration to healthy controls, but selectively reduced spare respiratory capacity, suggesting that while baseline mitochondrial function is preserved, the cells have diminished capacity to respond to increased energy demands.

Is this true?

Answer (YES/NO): NO